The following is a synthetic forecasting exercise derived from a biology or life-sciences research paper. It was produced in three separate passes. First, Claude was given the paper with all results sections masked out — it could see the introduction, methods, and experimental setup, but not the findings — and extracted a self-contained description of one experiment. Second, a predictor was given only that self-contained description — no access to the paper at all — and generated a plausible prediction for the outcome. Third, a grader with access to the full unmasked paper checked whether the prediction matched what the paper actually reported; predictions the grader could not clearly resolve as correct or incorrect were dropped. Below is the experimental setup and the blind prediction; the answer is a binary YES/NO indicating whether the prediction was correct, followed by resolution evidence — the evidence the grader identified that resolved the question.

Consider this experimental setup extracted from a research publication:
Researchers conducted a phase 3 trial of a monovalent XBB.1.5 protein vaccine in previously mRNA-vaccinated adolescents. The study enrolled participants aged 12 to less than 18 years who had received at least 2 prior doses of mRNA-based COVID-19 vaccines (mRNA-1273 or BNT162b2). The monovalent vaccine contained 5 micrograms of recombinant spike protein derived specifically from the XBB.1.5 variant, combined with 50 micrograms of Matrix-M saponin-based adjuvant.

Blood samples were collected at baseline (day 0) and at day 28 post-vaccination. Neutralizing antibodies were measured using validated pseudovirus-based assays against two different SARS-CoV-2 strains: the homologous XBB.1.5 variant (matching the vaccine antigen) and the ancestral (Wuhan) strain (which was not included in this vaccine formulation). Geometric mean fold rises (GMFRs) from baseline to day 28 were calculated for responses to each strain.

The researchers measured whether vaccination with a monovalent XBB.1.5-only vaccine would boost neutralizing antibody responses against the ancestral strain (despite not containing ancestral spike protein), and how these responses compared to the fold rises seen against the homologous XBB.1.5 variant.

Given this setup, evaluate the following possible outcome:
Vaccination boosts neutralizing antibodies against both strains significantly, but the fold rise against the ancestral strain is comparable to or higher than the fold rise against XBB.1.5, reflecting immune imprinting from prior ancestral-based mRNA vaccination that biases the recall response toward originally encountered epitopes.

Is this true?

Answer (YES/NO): NO